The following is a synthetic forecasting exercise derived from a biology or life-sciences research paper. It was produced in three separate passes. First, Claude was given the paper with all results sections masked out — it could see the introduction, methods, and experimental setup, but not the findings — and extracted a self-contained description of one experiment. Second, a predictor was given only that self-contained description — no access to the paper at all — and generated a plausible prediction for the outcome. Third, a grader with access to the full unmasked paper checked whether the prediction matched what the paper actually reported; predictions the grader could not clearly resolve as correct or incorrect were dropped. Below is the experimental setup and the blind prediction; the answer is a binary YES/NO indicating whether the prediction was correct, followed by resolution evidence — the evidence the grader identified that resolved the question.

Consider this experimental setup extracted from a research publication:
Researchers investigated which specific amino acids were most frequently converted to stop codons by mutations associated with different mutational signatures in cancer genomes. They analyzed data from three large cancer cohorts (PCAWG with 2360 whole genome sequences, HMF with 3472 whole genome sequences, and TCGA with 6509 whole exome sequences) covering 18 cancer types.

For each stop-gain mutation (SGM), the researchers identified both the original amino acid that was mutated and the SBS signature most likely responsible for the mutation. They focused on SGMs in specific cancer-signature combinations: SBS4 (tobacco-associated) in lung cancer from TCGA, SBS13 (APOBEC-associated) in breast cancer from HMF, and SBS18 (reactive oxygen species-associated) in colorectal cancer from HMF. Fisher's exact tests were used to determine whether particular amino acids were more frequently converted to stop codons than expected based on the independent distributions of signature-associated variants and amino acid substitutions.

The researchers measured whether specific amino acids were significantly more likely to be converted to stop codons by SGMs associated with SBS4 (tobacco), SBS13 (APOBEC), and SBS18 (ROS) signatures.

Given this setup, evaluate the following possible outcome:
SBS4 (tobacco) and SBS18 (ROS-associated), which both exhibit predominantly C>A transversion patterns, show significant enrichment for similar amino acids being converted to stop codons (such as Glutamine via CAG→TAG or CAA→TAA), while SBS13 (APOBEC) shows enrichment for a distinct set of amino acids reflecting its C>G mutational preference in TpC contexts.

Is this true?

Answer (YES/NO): NO